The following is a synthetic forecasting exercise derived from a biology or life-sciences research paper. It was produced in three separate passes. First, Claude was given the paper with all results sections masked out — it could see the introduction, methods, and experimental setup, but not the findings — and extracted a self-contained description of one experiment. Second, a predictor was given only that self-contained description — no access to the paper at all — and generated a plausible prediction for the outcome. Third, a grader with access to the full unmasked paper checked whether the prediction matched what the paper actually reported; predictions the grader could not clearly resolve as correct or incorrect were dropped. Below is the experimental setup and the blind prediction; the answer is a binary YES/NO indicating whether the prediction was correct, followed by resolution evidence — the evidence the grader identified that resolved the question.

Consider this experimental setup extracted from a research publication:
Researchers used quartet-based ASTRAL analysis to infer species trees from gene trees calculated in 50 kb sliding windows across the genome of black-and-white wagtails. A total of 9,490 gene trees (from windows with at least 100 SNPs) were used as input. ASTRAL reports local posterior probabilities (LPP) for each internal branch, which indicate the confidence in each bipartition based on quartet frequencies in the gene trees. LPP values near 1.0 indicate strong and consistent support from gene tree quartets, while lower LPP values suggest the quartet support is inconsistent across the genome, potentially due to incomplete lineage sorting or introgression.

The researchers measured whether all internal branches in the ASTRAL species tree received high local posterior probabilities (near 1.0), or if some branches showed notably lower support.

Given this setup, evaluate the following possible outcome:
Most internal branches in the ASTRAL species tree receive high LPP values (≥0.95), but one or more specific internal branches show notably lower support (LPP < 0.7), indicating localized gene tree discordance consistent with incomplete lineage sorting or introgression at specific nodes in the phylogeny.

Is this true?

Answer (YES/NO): NO